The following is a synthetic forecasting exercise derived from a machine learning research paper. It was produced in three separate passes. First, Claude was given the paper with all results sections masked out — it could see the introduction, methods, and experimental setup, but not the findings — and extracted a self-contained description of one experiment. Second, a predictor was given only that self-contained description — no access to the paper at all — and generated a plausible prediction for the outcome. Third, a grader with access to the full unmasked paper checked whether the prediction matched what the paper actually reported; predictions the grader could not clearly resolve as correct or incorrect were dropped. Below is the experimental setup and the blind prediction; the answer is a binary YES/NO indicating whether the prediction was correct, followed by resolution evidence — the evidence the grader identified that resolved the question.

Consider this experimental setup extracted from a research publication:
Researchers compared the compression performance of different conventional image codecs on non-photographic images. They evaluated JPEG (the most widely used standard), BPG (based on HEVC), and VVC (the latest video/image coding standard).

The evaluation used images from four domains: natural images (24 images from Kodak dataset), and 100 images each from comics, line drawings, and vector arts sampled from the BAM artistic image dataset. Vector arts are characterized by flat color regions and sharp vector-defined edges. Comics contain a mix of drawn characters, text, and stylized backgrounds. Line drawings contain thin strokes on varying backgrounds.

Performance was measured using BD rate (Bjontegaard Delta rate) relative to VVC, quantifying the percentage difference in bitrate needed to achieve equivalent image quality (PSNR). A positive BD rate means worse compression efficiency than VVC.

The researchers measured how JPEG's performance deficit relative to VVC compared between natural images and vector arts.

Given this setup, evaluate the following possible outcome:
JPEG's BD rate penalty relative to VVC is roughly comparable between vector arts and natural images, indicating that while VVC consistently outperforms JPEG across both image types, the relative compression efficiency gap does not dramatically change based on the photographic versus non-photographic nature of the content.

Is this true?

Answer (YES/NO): NO